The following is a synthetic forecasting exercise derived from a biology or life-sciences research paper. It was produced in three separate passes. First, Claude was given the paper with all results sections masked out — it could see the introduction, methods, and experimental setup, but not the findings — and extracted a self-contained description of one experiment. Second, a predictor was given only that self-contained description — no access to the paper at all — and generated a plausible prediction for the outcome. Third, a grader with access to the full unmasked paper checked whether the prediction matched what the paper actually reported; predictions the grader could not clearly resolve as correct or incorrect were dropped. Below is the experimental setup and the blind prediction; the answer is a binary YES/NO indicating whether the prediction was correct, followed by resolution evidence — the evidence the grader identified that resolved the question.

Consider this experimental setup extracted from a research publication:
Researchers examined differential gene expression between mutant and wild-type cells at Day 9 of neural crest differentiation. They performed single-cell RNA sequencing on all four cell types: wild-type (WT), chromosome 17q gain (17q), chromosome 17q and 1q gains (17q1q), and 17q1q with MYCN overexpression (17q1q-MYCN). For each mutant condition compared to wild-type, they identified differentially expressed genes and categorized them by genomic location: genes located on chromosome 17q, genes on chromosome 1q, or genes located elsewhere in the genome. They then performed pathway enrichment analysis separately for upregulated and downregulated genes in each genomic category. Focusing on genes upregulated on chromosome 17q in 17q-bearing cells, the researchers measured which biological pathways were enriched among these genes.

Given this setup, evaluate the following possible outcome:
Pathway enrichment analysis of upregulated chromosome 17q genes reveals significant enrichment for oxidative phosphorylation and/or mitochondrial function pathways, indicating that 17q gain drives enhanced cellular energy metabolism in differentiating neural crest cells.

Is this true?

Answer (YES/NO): NO